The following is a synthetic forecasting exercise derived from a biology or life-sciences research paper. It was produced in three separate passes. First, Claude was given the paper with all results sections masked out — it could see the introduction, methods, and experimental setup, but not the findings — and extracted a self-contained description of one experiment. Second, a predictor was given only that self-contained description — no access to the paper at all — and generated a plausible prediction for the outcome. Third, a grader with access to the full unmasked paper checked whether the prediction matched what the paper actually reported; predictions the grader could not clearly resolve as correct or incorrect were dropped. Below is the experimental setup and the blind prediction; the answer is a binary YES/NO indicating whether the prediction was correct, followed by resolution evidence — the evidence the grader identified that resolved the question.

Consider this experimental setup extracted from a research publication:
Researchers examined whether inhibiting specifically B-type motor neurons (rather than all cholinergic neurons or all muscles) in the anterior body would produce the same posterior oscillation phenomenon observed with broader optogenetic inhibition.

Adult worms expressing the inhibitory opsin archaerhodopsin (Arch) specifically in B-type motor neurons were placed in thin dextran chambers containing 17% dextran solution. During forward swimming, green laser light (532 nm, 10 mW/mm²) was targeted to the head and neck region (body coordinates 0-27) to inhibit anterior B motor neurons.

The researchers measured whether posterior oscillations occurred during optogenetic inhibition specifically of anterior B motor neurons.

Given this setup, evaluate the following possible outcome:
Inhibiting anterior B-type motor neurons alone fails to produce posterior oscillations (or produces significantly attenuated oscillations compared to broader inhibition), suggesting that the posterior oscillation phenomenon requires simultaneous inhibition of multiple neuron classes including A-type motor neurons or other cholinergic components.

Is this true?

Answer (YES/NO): NO